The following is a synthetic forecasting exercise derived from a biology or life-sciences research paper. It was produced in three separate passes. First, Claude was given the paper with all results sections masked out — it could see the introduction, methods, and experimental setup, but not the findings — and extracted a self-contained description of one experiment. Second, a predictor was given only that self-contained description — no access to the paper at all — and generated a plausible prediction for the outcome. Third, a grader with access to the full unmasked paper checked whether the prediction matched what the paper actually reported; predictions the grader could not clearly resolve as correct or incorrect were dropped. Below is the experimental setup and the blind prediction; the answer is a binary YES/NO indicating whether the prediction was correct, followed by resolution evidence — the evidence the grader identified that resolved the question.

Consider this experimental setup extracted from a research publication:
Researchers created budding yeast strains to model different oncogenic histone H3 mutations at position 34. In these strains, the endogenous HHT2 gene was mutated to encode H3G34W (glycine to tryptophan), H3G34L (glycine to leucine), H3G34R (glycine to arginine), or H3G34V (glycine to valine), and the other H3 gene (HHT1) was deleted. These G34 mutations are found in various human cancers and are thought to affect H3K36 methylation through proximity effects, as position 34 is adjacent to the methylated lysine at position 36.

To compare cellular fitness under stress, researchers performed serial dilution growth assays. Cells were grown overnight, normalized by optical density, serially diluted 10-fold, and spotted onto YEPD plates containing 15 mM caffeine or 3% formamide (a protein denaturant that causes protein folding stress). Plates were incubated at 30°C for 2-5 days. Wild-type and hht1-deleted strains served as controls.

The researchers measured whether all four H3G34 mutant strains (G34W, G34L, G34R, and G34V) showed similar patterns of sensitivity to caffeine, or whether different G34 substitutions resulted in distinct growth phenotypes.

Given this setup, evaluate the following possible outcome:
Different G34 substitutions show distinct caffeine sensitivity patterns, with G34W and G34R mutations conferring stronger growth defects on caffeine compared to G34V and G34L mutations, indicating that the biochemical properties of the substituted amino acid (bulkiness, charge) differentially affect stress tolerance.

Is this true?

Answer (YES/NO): NO